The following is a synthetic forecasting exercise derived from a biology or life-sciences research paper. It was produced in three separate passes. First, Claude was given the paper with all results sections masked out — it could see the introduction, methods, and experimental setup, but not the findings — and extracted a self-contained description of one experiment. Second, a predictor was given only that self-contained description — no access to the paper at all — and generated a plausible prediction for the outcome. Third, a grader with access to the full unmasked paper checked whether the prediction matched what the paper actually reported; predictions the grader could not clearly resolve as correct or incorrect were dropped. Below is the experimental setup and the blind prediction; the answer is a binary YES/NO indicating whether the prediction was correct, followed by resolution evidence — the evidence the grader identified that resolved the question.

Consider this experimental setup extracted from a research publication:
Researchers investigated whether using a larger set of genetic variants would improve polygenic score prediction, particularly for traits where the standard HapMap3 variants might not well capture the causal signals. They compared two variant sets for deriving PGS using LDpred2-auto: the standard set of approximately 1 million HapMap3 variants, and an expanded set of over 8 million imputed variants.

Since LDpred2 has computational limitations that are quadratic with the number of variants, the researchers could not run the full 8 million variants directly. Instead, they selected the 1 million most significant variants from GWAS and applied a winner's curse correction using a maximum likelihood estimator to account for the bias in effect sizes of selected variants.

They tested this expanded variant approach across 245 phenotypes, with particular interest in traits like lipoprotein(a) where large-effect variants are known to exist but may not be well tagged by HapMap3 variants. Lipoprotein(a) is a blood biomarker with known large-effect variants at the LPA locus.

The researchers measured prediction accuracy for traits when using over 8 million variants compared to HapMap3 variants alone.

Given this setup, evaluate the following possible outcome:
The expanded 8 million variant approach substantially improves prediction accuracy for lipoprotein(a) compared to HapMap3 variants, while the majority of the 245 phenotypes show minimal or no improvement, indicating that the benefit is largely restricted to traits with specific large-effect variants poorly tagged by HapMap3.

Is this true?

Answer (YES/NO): NO